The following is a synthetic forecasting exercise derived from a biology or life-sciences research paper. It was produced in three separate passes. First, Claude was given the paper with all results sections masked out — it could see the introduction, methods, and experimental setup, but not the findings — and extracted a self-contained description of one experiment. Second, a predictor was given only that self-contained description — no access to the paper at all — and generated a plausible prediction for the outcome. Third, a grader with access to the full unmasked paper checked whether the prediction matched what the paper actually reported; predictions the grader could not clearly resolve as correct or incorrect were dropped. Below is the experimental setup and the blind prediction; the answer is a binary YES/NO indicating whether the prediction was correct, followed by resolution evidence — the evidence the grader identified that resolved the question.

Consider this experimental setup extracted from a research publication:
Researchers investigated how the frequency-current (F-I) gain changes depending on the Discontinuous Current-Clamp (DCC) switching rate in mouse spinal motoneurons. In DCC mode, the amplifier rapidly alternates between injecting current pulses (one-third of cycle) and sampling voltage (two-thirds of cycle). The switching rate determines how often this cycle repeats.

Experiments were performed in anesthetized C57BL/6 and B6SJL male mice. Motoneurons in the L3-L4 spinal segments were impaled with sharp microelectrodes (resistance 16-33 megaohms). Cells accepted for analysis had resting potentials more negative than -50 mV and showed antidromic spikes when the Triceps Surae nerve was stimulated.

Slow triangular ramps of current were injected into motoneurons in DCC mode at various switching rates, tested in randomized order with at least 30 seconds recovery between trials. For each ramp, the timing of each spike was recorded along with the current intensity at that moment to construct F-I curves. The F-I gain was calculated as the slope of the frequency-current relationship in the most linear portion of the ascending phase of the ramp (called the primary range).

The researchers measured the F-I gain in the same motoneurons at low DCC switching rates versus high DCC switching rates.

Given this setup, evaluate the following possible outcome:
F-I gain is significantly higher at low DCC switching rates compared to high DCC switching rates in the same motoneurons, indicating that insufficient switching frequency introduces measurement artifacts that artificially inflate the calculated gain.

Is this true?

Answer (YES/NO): YES